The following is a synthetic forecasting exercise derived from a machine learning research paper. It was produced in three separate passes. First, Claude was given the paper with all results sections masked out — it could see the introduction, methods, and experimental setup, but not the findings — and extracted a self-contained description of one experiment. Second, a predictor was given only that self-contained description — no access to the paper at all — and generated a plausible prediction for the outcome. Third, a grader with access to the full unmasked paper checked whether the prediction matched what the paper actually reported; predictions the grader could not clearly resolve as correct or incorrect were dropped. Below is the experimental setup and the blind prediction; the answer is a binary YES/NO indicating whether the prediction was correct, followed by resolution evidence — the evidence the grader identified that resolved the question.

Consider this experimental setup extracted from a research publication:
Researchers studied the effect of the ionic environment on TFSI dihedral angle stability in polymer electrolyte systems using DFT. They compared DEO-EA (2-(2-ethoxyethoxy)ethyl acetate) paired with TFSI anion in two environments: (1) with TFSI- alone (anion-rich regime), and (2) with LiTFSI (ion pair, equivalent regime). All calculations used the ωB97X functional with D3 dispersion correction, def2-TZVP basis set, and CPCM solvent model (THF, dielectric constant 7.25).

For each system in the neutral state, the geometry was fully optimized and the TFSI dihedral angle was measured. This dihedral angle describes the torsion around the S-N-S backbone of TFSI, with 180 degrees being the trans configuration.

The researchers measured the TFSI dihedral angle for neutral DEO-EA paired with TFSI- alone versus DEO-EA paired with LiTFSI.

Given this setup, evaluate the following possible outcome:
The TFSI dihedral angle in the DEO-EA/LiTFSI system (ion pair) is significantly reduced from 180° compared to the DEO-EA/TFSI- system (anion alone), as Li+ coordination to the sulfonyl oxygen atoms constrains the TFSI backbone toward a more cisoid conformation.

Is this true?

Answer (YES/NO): NO